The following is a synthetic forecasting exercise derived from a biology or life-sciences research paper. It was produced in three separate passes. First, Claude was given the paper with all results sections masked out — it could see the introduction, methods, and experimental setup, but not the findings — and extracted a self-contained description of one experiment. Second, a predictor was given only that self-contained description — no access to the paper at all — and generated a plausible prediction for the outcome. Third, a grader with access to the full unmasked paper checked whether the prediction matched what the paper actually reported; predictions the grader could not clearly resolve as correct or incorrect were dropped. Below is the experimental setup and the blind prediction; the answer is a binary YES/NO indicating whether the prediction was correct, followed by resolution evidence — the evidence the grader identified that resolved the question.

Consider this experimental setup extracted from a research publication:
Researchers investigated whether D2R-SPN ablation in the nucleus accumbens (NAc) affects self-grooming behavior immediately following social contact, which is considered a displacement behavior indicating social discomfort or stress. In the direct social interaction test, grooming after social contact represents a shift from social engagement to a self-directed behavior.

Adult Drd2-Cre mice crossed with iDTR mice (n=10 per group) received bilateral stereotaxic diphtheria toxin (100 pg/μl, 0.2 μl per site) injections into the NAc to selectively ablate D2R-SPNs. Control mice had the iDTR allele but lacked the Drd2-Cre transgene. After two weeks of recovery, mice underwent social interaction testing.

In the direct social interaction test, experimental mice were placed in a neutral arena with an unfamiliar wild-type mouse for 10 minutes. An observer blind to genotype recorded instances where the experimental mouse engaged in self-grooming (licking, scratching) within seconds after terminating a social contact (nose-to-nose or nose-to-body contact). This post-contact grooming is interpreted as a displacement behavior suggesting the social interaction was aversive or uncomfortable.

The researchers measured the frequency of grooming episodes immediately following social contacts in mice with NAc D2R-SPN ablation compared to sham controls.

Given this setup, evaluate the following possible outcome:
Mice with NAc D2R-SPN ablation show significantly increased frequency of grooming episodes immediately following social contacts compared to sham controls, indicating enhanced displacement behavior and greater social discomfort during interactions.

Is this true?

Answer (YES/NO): NO